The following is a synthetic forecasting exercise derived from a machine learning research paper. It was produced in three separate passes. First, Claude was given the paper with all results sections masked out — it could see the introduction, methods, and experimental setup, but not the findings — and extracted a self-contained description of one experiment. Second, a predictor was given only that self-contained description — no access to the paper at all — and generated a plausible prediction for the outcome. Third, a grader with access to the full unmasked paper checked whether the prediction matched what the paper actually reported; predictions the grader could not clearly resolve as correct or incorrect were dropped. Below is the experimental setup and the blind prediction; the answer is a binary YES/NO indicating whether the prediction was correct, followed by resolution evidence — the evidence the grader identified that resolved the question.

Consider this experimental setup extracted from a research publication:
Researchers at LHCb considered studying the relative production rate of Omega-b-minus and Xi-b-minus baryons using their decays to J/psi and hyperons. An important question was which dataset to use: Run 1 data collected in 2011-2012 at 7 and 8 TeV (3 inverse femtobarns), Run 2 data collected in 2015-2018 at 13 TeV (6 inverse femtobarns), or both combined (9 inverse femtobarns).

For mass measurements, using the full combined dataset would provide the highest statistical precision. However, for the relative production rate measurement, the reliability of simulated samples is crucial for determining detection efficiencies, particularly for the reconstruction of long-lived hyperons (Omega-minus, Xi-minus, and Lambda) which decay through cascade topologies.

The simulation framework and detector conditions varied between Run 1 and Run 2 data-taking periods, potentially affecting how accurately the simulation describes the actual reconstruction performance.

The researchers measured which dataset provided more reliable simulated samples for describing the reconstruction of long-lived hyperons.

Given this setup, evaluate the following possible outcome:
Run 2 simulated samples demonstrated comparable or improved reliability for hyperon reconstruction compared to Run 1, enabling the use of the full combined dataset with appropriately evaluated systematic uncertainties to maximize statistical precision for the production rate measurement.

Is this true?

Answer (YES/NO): NO